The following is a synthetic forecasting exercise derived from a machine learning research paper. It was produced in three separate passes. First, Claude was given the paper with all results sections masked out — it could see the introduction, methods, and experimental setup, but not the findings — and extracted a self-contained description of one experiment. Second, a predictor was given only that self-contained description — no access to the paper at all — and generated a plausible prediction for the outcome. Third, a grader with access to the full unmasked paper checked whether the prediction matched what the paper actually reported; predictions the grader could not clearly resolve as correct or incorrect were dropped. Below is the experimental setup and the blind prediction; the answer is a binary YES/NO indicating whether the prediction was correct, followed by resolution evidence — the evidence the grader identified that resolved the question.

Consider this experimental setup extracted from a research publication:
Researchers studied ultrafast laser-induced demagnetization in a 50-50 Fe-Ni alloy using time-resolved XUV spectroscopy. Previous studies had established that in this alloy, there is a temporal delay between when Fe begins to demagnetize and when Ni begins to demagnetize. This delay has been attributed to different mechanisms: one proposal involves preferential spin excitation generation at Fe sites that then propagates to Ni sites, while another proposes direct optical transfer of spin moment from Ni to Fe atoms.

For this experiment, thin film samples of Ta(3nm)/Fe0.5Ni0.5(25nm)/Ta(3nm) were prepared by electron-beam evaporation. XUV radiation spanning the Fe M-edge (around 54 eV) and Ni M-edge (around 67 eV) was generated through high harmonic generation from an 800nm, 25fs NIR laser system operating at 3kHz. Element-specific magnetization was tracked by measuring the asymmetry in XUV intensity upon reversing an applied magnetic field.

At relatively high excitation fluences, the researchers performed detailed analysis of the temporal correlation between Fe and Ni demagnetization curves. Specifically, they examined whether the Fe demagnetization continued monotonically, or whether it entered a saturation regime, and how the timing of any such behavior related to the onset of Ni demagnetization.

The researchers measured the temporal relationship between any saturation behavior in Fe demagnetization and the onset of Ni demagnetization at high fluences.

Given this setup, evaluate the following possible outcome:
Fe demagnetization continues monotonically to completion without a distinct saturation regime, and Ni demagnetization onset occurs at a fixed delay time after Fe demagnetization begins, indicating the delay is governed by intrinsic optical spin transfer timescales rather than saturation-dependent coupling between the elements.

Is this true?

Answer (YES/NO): NO